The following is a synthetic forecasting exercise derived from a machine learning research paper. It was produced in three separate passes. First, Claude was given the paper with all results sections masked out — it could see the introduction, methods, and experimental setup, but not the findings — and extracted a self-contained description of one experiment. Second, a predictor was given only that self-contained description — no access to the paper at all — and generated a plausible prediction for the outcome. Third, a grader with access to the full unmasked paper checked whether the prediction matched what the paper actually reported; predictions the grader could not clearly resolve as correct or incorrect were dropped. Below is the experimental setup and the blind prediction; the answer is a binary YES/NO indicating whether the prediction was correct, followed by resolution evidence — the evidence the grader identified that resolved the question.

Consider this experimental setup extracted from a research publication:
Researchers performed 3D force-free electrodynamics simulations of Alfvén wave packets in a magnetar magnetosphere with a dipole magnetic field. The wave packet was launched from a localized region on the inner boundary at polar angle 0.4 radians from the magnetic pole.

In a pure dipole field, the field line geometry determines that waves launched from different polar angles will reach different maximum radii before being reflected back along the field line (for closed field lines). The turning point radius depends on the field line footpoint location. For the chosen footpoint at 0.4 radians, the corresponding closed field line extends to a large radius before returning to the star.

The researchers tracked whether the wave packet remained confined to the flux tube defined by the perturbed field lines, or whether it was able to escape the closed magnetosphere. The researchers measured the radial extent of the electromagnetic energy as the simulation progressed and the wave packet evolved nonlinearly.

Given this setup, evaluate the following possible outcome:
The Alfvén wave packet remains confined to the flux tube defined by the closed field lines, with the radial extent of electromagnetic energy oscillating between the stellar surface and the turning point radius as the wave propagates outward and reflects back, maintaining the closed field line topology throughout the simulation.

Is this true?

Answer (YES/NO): NO